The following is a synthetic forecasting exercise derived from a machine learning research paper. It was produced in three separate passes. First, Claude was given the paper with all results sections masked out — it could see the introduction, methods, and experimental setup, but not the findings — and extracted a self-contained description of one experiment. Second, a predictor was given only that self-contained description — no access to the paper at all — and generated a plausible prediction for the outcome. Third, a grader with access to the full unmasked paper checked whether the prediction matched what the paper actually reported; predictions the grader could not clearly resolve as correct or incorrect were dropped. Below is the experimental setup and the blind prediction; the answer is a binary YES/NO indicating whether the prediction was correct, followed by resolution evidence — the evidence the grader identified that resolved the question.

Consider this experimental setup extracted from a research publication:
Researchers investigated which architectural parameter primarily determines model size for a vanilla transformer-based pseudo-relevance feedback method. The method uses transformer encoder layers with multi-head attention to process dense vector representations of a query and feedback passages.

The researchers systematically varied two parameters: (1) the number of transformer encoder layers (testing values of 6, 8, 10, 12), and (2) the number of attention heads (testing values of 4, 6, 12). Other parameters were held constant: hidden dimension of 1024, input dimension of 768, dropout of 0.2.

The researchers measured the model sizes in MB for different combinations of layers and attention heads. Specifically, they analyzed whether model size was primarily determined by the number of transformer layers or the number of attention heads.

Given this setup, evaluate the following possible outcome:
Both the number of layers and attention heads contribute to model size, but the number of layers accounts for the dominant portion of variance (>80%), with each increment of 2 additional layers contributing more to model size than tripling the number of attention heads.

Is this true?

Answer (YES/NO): NO